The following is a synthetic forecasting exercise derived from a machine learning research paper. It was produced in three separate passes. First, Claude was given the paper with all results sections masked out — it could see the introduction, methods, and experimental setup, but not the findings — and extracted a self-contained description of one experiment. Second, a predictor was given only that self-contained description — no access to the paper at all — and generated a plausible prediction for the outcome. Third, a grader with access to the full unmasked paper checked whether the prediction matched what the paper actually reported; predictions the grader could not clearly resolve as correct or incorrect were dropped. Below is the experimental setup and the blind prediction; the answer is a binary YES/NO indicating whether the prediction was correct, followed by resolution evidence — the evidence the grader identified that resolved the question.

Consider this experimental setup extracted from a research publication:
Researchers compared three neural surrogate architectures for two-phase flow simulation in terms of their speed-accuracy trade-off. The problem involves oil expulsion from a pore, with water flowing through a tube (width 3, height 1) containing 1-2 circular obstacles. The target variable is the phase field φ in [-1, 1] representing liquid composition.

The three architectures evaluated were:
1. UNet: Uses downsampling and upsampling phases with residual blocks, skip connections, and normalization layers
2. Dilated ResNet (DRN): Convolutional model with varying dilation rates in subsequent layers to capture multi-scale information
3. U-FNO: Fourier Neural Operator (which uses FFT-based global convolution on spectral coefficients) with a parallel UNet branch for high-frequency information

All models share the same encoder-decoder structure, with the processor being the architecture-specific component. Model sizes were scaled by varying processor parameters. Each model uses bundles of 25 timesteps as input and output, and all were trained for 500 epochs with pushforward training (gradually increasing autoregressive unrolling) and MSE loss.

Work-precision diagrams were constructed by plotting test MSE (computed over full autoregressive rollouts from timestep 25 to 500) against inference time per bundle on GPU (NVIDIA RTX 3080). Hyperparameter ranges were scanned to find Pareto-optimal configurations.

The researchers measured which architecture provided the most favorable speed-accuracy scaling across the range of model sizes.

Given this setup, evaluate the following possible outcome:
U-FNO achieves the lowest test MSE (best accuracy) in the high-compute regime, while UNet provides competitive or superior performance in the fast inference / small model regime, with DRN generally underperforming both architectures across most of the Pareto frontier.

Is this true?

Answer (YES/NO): NO